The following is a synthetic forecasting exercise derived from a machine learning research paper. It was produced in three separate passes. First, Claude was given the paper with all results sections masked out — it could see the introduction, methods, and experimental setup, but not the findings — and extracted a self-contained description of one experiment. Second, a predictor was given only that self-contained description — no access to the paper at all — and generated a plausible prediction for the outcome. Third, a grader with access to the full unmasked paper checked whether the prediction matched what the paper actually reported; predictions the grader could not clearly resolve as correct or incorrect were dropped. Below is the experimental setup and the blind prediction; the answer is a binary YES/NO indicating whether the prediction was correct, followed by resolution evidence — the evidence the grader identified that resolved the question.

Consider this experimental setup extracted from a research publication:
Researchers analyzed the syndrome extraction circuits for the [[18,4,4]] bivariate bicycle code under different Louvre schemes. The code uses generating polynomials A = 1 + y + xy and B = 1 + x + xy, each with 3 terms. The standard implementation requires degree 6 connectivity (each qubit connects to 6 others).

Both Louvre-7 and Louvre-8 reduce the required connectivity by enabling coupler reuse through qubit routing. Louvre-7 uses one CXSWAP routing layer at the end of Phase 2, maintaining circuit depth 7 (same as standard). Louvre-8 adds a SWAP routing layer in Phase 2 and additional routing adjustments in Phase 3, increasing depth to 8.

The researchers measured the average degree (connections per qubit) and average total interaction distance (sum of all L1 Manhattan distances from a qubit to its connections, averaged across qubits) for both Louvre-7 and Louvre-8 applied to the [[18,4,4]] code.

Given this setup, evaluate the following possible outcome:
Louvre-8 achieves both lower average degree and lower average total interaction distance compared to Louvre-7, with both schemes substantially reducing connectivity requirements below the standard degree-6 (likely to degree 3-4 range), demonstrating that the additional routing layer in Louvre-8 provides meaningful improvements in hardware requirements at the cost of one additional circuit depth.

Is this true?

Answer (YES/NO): NO